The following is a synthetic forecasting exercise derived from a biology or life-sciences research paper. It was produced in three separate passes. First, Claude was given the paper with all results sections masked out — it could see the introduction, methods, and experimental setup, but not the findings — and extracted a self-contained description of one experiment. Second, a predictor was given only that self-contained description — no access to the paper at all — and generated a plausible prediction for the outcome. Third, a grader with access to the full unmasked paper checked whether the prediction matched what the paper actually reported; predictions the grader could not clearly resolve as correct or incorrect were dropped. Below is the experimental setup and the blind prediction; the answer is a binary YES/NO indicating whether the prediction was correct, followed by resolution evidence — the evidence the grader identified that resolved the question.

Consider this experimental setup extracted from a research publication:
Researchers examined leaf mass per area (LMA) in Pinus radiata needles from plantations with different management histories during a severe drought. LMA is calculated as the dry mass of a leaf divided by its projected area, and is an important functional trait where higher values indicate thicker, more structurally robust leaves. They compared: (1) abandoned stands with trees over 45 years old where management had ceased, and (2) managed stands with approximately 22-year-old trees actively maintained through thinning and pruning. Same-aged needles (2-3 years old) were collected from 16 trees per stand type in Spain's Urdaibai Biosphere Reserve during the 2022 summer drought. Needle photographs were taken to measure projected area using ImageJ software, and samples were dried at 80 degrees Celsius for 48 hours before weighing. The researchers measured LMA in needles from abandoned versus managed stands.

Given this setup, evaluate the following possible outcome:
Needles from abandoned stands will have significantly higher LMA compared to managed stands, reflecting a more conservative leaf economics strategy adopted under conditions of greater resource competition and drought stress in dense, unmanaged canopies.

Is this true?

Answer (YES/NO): NO